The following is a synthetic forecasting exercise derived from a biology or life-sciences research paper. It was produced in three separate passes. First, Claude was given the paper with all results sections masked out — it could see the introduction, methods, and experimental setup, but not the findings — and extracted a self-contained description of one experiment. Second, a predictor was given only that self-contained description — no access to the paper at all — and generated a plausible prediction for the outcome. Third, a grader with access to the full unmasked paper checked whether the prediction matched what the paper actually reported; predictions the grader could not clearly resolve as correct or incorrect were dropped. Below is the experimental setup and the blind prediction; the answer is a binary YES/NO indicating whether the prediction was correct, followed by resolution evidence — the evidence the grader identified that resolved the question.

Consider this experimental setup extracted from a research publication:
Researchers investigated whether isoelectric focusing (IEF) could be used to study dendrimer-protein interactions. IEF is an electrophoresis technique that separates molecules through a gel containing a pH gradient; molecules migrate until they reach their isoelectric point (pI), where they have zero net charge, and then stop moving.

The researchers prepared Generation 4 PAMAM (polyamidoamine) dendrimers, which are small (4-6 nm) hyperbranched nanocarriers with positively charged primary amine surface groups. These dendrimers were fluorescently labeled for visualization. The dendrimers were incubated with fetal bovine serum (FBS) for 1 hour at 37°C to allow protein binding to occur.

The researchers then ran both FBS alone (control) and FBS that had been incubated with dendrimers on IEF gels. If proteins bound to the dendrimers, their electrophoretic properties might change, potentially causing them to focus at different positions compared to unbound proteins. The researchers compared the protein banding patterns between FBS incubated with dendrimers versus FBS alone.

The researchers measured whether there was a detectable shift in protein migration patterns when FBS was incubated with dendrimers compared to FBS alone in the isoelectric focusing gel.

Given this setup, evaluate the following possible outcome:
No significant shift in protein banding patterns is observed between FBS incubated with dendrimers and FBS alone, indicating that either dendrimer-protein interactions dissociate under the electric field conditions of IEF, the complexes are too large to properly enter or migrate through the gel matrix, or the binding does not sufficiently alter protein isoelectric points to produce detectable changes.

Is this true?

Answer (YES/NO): YES